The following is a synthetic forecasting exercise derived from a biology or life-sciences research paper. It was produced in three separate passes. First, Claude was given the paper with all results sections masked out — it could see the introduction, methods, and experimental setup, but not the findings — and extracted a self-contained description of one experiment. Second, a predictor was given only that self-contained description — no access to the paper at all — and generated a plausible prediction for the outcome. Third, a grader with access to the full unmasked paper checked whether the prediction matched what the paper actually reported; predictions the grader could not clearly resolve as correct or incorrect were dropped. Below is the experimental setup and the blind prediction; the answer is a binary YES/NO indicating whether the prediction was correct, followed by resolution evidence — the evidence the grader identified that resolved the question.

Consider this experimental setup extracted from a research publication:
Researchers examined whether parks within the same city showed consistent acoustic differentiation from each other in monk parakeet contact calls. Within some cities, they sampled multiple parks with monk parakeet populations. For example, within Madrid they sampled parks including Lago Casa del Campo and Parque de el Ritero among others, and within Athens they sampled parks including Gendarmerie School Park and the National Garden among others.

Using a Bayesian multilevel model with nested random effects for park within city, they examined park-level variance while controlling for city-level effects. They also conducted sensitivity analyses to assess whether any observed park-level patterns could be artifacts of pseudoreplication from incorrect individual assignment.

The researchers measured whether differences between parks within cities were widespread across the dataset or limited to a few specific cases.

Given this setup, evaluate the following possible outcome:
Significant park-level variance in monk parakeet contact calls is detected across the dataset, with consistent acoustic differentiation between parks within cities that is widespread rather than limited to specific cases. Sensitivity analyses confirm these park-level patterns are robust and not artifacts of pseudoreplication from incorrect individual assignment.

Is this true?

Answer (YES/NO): NO